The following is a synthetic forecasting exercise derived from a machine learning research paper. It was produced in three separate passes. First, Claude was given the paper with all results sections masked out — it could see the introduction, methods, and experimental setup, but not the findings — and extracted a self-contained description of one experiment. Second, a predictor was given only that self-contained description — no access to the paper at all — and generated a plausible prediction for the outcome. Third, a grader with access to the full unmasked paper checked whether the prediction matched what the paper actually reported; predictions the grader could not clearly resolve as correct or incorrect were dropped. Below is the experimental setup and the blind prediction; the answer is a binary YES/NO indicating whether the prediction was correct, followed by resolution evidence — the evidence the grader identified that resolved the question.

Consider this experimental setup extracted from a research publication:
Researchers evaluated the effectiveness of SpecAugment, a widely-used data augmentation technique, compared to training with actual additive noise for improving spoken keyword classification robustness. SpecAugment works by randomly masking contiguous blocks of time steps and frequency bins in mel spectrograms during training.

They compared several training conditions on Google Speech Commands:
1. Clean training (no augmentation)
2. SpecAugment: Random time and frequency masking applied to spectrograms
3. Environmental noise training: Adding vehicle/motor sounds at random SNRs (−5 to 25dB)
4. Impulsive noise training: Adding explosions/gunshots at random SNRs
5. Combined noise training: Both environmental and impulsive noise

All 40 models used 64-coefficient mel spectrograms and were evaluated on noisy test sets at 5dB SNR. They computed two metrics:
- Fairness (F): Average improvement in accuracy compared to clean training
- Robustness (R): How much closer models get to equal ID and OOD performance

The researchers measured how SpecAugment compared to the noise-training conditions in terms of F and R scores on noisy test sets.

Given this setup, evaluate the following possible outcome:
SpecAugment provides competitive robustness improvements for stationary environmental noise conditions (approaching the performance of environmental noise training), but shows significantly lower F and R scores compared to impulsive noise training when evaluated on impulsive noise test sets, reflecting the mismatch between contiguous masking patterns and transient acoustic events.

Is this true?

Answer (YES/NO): NO